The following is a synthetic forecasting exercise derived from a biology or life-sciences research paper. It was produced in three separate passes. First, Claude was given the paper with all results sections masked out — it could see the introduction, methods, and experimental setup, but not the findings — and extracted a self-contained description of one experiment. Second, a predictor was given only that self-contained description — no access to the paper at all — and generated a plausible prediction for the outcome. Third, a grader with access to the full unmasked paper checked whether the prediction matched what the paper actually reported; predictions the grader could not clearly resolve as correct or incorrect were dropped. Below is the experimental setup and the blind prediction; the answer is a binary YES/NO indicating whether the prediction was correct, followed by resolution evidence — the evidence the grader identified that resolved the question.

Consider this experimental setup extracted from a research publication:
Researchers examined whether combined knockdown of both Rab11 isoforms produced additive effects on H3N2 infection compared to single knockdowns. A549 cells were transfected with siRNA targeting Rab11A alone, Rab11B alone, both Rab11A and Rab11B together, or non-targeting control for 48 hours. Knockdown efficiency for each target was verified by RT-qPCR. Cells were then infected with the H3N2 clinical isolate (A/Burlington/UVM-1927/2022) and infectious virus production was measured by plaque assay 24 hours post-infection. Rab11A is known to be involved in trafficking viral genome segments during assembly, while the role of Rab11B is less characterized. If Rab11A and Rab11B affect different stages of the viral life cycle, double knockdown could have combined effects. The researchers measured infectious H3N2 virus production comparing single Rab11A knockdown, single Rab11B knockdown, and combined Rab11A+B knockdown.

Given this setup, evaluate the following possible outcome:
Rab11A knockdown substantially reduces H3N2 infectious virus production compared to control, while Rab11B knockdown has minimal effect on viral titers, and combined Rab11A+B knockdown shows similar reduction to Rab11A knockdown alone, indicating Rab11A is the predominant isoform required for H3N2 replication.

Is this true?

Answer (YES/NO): NO